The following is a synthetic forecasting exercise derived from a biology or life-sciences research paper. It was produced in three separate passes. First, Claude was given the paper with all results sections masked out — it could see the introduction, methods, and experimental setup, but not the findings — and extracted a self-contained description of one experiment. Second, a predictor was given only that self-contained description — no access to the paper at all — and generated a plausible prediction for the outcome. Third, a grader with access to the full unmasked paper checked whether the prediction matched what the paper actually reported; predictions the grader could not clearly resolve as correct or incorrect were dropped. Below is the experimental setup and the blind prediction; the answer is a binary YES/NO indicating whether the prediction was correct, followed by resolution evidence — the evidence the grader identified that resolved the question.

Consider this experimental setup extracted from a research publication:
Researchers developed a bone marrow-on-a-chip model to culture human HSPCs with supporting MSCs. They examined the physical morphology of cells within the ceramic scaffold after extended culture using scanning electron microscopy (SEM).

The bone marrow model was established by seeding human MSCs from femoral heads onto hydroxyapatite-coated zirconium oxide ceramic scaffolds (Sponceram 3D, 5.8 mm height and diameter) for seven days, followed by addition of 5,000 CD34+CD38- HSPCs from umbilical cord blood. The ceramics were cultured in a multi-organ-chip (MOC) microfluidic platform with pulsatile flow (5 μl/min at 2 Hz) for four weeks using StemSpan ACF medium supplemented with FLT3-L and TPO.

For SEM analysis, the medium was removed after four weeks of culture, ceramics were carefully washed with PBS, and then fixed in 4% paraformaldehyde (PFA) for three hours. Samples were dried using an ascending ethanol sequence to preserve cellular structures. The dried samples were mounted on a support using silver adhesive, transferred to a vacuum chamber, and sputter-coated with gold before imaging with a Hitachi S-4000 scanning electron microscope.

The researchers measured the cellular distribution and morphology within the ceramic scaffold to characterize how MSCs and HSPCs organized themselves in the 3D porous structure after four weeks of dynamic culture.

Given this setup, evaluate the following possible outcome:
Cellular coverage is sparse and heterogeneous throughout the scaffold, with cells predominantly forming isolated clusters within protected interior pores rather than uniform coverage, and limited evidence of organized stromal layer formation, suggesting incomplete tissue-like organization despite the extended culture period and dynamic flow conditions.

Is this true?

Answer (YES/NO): NO